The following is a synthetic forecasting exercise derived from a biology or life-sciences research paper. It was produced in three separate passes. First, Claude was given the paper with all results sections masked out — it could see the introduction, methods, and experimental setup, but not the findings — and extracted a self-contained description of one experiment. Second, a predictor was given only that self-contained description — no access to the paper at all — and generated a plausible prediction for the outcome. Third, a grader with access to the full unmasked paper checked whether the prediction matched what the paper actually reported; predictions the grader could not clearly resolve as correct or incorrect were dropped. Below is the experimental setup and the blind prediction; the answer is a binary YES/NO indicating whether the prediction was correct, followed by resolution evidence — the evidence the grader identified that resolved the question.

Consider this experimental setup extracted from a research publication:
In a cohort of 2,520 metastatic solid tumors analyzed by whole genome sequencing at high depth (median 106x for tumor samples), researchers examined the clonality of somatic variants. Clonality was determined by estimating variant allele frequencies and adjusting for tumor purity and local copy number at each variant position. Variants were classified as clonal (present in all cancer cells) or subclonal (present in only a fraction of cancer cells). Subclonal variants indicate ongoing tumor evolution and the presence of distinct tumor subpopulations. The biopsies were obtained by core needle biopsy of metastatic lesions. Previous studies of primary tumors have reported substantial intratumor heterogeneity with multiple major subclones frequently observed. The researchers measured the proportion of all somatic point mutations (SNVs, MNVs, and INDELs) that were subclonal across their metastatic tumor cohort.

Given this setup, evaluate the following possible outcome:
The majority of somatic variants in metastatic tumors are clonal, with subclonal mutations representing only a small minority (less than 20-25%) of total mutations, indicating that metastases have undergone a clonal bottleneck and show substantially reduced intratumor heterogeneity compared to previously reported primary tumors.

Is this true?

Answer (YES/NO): YES